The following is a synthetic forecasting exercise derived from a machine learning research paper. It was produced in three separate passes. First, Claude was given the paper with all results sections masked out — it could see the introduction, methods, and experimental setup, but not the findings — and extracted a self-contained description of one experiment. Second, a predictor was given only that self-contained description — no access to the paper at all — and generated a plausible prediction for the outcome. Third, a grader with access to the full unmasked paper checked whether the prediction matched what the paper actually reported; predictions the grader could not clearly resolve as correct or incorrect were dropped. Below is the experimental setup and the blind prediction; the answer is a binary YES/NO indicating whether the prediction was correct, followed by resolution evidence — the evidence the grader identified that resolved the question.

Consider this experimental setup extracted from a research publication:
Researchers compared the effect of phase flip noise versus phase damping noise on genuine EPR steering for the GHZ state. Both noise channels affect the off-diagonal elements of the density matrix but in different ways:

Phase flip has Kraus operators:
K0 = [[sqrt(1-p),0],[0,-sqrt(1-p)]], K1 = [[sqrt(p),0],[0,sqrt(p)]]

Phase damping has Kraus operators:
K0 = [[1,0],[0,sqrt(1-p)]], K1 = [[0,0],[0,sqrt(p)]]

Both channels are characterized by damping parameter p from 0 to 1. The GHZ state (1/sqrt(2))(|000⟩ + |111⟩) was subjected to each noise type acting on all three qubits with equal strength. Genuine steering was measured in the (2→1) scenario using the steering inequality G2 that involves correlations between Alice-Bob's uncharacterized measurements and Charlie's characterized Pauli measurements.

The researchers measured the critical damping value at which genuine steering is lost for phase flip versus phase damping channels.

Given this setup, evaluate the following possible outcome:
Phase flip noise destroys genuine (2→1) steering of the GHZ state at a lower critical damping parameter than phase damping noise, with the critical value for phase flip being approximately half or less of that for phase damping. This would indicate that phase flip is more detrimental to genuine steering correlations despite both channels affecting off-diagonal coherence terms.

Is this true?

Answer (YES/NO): YES